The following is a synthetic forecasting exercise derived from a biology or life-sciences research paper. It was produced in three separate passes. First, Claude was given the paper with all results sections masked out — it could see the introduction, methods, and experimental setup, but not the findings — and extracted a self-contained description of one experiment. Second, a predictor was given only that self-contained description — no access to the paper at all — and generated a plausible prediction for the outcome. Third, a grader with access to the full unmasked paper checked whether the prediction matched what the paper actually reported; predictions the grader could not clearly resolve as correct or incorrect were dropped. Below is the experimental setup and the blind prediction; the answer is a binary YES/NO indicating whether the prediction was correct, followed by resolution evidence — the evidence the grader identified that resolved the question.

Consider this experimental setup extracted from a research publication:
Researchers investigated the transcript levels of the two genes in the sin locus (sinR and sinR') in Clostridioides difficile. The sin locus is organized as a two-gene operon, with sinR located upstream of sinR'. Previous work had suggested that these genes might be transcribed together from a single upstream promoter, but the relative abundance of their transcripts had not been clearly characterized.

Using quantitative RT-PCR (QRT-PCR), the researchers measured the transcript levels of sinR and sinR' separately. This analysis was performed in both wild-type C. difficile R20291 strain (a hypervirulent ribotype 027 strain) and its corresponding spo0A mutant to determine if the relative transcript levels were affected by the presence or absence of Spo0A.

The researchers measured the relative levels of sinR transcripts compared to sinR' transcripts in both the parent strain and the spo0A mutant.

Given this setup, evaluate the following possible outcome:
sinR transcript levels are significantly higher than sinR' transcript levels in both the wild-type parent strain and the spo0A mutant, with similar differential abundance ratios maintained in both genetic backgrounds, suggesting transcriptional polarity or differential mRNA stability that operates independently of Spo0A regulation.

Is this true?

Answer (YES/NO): YES